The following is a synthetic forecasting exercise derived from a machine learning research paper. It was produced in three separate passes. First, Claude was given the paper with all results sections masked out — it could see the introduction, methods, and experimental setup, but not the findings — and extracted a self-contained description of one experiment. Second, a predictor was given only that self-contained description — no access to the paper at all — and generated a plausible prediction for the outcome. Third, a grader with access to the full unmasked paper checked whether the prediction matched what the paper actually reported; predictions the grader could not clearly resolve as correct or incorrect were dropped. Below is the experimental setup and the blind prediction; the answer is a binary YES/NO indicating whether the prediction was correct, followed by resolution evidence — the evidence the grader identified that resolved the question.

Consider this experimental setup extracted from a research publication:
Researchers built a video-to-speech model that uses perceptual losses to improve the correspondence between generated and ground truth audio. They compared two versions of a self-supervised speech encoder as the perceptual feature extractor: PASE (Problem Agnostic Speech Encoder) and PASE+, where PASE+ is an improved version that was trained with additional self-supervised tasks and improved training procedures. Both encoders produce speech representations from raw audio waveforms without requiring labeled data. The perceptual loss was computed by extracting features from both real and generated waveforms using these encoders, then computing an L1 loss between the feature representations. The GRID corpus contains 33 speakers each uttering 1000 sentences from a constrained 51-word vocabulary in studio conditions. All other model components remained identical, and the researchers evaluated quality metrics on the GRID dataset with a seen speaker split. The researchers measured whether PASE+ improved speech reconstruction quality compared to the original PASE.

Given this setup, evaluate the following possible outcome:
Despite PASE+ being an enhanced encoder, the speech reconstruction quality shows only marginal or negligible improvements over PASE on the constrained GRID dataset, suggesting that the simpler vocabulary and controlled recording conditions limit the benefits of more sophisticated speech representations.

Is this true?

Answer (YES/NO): NO